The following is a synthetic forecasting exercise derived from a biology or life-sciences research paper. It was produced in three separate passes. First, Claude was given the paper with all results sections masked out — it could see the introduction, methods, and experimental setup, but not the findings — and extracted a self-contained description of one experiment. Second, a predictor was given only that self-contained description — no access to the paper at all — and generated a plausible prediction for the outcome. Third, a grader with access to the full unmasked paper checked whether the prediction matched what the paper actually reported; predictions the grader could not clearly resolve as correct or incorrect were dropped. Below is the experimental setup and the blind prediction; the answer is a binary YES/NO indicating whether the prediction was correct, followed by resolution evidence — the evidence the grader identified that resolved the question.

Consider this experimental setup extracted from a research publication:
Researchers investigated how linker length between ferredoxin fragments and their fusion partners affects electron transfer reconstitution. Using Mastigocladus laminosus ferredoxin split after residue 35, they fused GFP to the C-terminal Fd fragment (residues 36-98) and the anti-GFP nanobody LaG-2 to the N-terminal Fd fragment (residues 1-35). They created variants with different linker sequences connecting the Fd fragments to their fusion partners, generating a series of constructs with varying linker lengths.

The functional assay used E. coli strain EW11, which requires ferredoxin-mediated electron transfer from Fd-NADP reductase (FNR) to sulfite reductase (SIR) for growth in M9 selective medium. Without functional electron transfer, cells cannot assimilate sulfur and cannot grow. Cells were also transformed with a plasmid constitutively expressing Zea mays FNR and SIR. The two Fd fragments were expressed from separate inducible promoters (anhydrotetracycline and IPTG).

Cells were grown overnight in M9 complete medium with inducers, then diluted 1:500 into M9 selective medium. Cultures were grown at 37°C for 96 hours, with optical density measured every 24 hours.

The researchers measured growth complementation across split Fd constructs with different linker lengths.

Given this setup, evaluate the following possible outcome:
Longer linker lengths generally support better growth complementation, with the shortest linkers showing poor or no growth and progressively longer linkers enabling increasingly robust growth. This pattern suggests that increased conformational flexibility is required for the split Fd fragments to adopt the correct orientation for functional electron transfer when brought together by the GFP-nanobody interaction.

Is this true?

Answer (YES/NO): NO